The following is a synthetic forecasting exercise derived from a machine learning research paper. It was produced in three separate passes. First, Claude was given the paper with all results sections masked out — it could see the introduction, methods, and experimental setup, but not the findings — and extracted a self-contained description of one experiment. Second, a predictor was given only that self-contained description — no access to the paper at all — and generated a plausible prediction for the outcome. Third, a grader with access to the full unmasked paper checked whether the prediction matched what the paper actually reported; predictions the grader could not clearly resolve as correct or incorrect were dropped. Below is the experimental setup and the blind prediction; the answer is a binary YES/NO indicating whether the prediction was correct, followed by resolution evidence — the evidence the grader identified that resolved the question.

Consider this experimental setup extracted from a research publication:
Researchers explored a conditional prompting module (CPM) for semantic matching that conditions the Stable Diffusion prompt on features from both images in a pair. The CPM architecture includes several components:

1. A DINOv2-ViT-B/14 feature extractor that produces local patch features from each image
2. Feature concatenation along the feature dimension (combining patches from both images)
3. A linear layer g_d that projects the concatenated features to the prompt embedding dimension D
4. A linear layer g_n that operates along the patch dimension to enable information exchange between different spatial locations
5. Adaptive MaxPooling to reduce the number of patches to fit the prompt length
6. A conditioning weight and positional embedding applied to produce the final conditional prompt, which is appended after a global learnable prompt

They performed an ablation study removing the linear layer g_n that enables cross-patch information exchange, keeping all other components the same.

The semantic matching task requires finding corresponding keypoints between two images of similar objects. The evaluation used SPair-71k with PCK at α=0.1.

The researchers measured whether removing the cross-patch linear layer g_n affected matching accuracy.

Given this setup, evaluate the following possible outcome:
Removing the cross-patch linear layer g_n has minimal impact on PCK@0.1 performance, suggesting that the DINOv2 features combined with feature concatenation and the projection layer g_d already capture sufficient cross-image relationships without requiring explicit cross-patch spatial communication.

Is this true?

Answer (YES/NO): NO